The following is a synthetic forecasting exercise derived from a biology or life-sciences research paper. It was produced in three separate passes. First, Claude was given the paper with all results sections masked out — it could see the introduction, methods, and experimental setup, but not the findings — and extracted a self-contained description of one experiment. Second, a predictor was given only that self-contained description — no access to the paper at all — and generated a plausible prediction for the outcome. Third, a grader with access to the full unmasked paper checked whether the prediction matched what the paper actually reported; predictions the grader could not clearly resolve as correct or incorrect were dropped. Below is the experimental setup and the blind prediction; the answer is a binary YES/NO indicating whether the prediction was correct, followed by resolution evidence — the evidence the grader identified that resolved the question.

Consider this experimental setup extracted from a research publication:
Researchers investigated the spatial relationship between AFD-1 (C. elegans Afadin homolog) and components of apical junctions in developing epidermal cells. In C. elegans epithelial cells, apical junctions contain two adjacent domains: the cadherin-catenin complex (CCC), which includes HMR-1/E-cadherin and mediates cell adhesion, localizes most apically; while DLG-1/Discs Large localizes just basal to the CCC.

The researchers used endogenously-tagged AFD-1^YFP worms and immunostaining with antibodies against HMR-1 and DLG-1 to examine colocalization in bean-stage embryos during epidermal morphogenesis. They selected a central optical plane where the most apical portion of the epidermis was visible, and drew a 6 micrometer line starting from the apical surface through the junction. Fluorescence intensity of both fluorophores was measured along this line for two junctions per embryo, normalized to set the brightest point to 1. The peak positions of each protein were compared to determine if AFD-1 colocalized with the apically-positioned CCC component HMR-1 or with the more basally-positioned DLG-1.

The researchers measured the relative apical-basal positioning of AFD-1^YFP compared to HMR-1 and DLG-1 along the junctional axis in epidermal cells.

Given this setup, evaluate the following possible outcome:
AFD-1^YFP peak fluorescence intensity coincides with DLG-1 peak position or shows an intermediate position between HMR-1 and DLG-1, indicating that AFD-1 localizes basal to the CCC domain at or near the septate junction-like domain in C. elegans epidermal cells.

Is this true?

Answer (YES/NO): NO